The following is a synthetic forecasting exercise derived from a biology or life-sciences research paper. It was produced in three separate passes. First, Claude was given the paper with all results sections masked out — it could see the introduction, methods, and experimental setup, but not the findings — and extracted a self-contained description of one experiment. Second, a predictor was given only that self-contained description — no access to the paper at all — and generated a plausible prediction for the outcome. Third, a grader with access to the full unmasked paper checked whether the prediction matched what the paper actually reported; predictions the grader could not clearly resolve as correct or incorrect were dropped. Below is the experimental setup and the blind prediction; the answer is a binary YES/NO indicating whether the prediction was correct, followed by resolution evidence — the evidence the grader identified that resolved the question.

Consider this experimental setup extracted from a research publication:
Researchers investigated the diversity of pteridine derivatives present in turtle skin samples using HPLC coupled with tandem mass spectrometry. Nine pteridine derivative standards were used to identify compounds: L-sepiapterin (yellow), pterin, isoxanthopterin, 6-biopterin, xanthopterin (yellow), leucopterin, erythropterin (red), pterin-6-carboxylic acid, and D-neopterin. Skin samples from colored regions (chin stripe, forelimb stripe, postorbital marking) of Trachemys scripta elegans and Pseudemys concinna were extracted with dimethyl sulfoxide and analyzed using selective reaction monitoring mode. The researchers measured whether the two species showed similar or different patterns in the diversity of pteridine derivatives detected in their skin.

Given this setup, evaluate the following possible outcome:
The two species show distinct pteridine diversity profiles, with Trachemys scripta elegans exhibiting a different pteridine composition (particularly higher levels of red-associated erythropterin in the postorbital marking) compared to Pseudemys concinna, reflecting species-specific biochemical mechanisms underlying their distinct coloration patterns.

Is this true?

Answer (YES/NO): NO